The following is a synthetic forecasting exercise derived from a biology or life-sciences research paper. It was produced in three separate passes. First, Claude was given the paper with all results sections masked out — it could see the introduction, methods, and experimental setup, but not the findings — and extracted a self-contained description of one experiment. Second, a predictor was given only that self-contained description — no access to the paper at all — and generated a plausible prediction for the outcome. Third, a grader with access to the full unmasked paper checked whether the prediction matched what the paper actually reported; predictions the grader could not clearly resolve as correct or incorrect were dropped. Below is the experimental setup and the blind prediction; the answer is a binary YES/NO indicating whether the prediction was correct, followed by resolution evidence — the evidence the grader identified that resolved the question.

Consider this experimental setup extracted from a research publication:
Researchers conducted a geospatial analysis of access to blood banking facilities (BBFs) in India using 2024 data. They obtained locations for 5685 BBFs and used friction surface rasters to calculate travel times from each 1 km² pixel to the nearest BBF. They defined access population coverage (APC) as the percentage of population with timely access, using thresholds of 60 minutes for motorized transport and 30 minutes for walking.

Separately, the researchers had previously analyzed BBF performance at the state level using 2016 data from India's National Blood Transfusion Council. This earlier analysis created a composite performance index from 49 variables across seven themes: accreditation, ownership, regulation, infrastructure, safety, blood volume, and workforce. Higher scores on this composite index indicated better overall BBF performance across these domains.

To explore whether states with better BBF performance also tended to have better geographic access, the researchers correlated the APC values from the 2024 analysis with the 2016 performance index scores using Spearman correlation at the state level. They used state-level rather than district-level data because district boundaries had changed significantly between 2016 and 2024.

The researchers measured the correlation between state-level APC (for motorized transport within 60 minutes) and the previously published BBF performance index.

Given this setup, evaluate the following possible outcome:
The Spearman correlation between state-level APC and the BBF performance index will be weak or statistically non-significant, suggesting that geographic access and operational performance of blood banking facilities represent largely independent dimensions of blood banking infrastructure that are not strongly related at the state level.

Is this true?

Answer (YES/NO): NO